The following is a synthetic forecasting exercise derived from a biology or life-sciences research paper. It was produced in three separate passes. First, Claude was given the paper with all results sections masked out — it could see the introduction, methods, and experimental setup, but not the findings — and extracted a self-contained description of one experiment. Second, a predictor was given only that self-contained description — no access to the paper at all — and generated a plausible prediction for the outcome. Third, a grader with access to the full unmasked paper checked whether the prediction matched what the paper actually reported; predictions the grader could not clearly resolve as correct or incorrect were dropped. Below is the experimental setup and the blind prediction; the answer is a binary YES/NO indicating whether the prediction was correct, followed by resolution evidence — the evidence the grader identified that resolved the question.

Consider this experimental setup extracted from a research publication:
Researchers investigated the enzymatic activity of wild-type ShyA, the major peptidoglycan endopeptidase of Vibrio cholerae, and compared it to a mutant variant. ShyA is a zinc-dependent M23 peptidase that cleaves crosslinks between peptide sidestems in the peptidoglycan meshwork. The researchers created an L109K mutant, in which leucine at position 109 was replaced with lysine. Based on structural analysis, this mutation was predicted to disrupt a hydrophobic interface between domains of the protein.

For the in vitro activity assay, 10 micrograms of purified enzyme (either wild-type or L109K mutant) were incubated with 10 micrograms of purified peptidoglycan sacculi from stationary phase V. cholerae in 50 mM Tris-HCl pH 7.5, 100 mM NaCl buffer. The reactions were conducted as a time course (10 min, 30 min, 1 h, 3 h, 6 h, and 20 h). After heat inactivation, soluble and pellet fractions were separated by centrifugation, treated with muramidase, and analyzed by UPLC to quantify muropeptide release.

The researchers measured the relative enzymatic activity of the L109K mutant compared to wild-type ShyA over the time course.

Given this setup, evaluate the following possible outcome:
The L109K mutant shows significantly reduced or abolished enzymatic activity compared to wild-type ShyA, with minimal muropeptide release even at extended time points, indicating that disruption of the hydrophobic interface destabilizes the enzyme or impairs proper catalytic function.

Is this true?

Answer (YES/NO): NO